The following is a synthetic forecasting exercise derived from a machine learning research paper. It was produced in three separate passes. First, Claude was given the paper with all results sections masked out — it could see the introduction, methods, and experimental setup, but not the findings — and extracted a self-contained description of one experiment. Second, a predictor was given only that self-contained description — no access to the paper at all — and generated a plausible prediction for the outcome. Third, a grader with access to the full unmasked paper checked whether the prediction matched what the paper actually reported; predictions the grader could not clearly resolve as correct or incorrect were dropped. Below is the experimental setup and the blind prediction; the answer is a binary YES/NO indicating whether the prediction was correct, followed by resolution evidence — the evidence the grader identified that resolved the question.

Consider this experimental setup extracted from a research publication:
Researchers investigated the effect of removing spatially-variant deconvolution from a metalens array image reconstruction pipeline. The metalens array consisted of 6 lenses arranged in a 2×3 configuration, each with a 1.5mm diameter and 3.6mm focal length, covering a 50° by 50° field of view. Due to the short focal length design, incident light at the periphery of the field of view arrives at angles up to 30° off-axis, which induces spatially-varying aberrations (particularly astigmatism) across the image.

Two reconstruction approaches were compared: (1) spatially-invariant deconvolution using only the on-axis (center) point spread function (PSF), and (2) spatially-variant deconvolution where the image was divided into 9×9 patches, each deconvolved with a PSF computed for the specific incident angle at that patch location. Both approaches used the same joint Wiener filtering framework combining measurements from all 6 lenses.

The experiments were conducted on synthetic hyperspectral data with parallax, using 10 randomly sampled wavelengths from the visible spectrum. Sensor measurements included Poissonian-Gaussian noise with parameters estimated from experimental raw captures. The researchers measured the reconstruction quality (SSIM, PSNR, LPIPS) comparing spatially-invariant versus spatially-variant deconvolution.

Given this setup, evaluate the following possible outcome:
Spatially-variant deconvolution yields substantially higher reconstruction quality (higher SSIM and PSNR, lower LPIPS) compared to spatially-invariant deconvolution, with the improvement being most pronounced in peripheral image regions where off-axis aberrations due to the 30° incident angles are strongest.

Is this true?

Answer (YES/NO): YES